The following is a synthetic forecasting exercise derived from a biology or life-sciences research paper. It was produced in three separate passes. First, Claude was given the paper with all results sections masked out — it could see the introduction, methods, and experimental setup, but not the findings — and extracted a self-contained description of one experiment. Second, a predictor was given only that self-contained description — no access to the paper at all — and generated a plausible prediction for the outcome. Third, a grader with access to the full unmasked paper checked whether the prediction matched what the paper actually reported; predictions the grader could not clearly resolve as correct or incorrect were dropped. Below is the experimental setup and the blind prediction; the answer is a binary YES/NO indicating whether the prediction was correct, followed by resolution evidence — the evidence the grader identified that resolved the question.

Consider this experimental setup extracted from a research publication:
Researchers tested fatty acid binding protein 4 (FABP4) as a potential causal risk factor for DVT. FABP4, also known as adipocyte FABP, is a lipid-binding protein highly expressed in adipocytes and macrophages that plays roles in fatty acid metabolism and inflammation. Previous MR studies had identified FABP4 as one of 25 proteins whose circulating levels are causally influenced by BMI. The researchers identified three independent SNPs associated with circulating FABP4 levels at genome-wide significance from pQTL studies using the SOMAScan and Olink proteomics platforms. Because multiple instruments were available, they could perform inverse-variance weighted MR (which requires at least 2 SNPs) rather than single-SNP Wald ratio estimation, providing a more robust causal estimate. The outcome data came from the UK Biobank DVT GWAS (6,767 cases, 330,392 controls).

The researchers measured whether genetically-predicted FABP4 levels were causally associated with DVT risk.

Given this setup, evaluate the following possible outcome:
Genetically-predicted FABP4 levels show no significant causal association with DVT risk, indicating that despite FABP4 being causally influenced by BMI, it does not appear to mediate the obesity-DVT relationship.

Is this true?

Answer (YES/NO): YES